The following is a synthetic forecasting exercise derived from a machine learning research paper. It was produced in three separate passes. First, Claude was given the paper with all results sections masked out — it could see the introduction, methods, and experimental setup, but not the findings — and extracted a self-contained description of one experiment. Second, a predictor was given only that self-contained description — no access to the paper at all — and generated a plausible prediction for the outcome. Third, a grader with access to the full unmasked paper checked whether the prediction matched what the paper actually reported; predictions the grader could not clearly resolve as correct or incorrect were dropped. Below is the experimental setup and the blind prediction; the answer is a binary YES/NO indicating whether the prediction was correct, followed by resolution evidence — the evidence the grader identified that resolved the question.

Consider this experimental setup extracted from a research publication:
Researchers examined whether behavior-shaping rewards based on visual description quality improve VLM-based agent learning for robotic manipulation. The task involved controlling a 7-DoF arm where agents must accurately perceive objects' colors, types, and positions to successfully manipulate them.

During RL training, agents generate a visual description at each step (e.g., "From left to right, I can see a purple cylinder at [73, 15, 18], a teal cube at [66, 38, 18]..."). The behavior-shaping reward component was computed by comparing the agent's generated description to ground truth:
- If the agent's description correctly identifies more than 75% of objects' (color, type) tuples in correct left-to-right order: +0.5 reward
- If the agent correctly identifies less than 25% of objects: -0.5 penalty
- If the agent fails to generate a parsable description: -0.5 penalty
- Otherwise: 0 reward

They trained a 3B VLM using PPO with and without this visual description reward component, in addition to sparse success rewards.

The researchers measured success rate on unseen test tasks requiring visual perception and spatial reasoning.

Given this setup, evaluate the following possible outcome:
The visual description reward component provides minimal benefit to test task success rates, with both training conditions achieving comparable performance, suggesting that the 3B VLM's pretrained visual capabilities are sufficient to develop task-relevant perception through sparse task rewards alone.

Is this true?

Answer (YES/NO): YES